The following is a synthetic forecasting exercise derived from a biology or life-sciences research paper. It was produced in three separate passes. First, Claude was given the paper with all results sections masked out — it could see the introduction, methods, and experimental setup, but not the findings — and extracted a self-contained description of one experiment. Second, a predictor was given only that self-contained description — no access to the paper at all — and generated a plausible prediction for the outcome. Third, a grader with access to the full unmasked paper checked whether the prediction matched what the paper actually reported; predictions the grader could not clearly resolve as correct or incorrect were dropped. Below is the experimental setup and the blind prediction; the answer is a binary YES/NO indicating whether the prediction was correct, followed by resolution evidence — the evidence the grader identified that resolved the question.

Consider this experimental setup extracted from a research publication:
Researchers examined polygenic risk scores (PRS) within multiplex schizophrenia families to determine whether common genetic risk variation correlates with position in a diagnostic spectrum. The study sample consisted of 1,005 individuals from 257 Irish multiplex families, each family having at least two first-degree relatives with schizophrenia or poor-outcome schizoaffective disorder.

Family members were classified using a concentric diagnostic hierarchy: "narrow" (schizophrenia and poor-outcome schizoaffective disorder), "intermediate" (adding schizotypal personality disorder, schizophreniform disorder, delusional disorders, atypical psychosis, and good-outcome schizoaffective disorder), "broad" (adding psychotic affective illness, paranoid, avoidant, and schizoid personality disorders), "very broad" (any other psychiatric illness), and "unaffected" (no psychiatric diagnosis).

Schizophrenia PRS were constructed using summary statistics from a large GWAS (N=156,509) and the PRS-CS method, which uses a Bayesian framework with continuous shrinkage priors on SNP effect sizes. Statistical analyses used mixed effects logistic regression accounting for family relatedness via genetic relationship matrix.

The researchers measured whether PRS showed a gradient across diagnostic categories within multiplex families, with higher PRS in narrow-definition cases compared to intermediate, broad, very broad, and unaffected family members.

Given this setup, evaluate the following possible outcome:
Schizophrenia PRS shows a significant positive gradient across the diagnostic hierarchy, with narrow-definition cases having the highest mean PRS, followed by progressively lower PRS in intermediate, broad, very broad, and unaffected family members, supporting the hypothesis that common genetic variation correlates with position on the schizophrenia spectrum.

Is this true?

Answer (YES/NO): YES